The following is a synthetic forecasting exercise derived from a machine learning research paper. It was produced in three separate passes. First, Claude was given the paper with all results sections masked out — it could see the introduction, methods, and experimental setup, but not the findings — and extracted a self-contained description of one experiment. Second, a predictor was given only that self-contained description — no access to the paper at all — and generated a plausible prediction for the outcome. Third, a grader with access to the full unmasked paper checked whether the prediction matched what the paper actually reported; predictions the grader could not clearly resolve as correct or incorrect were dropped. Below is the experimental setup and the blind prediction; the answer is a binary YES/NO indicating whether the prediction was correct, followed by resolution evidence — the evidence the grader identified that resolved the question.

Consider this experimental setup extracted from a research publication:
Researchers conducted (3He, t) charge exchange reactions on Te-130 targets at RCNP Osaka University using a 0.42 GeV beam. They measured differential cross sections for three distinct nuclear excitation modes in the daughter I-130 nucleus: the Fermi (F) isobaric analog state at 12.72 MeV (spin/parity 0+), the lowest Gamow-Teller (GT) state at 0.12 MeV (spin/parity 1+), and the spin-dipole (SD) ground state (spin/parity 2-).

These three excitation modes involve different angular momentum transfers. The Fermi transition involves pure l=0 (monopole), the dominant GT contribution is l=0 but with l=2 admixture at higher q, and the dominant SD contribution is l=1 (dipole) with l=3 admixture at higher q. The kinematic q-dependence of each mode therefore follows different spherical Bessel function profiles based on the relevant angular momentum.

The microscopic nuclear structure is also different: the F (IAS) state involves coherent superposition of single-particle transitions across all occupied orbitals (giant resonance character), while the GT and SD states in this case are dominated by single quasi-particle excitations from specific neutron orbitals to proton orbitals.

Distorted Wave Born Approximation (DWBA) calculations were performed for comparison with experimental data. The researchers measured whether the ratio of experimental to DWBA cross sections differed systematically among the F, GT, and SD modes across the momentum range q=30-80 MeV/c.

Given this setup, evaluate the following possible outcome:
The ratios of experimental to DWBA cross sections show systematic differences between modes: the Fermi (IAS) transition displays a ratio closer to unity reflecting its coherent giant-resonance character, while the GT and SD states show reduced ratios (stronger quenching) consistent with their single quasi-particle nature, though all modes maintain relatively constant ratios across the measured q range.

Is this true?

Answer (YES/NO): NO